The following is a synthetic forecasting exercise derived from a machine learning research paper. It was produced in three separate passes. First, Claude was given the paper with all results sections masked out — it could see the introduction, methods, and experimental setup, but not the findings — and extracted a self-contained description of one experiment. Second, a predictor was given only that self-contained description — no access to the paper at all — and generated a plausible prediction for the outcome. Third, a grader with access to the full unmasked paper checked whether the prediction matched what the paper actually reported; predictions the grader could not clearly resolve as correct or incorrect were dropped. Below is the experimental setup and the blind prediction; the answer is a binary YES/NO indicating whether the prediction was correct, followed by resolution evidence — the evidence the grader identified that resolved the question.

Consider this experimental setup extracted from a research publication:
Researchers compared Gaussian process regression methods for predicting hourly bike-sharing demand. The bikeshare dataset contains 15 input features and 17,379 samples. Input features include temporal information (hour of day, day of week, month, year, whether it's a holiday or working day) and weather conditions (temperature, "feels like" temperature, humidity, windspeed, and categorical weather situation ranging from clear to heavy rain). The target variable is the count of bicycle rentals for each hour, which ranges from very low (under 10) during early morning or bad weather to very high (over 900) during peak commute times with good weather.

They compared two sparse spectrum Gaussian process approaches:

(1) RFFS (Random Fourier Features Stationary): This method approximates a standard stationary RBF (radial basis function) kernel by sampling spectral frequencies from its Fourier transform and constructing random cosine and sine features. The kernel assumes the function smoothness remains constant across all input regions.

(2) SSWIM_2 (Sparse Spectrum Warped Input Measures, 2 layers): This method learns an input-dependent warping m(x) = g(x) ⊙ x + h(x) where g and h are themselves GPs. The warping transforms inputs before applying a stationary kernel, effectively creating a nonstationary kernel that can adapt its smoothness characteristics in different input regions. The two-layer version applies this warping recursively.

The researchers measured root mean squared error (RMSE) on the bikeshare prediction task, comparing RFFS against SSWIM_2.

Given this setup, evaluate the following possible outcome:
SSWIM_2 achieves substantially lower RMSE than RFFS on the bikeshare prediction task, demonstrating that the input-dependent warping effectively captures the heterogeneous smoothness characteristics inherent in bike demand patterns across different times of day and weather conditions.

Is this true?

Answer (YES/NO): NO